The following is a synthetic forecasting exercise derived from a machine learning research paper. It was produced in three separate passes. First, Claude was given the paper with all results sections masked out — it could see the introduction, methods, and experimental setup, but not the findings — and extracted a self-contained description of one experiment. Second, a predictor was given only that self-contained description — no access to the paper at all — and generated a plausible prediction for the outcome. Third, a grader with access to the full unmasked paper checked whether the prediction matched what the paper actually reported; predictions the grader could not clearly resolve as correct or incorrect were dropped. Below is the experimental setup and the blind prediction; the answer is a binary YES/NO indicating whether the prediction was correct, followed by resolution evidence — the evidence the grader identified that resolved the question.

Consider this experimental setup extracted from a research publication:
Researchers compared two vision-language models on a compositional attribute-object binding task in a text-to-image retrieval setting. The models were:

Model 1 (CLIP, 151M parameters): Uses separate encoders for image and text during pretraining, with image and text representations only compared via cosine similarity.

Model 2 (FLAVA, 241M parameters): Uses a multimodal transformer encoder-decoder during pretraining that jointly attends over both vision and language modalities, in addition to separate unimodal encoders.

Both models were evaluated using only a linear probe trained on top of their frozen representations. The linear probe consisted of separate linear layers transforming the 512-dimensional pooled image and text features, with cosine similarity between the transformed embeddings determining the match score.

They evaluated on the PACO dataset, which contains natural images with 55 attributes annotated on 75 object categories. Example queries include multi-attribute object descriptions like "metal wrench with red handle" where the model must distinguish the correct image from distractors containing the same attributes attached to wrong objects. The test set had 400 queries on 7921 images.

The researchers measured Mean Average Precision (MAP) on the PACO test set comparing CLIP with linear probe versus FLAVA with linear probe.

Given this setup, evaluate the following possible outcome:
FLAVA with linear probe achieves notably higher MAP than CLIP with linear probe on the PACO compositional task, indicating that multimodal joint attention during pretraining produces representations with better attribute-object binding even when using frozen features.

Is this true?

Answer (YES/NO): NO